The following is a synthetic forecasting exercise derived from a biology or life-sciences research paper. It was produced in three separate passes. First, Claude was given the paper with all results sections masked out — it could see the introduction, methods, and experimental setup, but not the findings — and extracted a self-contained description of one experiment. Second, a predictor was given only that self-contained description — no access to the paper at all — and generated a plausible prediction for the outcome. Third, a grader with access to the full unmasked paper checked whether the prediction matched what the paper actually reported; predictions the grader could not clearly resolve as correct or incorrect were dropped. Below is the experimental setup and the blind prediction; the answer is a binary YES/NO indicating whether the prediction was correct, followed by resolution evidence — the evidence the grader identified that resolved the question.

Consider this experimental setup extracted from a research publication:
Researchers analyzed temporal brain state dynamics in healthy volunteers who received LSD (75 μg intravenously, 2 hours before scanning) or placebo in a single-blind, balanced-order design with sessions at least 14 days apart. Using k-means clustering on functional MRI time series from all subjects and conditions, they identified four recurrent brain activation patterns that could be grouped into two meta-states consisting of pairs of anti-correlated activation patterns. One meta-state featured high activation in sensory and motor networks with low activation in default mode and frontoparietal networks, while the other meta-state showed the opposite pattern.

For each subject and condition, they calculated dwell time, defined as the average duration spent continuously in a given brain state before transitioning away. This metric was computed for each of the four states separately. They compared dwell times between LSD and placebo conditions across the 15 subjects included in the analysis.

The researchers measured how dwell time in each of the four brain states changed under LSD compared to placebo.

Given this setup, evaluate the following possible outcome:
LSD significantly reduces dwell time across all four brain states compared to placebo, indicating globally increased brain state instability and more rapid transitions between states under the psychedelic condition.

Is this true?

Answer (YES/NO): NO